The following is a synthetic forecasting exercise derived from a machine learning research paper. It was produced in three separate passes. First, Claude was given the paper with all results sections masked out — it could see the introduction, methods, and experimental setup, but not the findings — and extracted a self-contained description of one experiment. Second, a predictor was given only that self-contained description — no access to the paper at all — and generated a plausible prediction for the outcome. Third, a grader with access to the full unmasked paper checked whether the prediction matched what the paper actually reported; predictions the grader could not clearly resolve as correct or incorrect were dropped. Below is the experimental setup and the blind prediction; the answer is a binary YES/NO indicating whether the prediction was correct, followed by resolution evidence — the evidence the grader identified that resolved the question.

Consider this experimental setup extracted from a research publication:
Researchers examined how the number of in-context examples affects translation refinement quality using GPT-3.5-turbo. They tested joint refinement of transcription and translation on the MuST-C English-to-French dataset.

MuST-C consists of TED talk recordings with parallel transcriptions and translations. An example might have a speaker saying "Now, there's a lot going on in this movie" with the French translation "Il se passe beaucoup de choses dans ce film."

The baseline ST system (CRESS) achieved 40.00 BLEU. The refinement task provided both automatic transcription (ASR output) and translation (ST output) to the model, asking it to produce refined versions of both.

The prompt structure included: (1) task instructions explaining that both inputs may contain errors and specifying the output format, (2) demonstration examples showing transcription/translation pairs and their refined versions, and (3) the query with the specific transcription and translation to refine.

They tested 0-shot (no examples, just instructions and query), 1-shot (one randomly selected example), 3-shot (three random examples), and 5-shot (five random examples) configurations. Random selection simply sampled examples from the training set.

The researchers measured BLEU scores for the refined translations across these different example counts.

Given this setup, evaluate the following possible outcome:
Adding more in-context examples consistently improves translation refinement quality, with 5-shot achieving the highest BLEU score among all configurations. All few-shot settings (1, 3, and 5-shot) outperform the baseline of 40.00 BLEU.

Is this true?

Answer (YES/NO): NO